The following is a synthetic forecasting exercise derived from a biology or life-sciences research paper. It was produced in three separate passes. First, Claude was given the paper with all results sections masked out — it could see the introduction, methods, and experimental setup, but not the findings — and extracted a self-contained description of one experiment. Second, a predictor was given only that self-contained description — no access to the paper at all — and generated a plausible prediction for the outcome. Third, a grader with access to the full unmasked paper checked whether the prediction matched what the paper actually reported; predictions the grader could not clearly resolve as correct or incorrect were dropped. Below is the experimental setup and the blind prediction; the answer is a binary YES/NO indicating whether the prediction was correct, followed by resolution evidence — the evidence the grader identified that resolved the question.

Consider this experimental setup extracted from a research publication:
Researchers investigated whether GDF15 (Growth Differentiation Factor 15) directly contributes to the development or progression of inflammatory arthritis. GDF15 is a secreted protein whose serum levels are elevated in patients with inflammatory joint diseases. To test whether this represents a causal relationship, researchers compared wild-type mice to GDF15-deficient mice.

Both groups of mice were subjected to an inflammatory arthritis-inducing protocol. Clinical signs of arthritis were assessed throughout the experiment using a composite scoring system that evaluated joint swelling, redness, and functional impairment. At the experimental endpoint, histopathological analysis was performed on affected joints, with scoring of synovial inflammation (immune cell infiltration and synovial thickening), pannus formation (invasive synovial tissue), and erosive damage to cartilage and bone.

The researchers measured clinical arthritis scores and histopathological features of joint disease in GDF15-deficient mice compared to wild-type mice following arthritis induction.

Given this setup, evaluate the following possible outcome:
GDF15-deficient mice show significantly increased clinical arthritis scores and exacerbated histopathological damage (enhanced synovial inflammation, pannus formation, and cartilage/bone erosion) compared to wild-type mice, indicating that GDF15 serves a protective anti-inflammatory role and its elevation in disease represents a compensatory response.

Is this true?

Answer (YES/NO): NO